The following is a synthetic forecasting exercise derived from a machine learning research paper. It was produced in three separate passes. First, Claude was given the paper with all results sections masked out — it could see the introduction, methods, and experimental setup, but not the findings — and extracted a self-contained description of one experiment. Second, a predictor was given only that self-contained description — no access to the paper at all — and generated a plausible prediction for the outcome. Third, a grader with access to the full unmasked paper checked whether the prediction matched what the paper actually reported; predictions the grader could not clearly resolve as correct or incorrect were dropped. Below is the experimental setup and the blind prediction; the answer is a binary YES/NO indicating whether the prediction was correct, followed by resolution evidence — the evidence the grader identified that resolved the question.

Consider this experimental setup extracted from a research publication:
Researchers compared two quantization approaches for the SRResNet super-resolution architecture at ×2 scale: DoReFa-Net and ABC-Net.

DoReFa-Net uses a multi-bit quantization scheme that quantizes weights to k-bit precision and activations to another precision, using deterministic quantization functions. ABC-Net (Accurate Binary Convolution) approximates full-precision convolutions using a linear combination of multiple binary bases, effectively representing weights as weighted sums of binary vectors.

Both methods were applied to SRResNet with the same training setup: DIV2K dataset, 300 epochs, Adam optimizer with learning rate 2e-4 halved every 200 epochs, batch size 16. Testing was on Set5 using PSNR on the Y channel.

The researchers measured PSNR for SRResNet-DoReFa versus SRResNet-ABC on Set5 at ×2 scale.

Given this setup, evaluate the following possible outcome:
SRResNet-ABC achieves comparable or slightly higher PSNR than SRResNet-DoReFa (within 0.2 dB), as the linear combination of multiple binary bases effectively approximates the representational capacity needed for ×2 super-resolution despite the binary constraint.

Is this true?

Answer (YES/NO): NO